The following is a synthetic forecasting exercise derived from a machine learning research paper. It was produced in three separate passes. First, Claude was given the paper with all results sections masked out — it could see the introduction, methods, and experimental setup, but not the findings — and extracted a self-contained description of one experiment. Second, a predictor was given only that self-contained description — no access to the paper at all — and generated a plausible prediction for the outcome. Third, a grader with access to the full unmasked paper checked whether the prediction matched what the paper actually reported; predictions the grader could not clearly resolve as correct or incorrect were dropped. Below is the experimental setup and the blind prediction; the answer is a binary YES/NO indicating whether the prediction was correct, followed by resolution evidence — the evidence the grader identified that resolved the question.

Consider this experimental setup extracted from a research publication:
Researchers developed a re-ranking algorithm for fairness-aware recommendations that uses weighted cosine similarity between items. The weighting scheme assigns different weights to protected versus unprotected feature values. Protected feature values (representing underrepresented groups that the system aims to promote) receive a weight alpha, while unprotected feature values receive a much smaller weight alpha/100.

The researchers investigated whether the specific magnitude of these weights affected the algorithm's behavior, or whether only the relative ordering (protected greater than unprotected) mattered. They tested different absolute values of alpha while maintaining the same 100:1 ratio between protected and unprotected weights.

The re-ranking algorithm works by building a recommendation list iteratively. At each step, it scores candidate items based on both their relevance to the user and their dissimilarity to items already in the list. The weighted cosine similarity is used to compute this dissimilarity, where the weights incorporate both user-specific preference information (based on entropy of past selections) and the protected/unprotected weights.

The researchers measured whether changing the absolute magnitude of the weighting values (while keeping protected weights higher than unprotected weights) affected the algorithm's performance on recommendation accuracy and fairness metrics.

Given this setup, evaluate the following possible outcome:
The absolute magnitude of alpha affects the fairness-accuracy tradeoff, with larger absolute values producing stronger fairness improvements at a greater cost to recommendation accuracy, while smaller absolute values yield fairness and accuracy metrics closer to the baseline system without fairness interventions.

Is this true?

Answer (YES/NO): NO